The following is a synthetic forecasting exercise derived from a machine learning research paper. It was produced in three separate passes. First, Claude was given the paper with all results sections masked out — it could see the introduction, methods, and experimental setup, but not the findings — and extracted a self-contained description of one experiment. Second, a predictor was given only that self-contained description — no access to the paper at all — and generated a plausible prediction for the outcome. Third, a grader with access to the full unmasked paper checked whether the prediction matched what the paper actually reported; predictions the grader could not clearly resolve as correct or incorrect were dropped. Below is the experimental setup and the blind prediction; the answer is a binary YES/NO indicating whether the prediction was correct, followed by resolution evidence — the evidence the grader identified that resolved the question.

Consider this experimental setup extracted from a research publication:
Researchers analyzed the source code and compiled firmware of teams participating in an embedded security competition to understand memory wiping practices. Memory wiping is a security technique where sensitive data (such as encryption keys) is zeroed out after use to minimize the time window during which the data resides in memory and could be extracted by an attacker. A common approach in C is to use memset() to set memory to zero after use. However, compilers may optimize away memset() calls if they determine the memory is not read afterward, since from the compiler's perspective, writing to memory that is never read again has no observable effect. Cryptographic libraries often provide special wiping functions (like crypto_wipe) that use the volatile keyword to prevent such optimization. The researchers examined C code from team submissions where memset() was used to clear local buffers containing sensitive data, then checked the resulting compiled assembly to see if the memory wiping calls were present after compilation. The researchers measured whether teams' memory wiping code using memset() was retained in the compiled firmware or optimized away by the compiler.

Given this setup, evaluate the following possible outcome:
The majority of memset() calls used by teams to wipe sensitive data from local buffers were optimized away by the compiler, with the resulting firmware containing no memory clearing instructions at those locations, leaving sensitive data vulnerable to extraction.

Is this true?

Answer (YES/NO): NO